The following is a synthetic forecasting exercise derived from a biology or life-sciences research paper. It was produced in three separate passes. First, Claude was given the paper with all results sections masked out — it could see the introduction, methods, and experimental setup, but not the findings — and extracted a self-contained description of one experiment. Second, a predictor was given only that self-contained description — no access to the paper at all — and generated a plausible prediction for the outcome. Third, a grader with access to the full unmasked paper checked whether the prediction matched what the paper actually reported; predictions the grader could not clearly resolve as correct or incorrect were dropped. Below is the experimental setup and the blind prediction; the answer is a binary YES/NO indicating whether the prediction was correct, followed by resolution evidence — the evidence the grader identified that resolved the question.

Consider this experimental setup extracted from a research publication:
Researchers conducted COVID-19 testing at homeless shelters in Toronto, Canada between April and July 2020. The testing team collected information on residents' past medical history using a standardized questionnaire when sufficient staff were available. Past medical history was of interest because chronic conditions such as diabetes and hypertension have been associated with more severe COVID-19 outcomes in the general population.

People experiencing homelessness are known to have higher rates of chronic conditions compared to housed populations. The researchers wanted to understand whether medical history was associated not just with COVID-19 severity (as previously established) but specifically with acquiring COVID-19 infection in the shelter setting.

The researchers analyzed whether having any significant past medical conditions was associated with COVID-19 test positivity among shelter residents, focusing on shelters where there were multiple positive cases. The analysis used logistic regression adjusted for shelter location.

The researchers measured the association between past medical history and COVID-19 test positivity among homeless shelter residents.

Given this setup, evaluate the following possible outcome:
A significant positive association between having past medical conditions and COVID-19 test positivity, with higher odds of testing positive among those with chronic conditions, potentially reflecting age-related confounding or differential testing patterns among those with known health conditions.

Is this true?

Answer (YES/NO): NO